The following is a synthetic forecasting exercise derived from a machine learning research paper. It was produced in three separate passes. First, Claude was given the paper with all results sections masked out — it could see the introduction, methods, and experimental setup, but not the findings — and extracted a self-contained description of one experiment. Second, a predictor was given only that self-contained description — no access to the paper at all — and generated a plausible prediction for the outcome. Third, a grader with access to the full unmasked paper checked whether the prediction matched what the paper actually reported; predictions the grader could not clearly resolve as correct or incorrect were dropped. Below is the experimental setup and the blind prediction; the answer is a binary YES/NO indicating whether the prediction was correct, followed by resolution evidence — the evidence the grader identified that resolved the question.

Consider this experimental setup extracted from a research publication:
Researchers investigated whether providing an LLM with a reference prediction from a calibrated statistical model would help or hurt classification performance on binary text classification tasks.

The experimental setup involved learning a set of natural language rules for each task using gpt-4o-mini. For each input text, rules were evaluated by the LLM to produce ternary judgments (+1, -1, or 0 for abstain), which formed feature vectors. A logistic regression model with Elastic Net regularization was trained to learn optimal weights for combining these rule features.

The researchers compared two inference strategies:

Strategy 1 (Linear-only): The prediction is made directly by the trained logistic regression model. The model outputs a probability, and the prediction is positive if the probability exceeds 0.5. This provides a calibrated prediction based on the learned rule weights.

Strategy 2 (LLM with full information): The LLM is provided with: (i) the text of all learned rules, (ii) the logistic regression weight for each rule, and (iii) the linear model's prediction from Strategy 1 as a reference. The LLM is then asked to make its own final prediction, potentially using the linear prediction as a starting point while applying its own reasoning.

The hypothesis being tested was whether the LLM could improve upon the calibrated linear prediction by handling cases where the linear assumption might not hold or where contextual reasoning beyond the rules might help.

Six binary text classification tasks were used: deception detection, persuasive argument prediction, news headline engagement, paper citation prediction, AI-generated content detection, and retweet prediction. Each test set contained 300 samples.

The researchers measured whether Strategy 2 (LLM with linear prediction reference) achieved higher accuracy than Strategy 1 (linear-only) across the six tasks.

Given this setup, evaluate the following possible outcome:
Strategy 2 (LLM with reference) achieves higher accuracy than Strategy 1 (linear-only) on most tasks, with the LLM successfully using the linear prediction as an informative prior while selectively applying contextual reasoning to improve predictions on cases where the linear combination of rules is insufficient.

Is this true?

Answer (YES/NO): NO